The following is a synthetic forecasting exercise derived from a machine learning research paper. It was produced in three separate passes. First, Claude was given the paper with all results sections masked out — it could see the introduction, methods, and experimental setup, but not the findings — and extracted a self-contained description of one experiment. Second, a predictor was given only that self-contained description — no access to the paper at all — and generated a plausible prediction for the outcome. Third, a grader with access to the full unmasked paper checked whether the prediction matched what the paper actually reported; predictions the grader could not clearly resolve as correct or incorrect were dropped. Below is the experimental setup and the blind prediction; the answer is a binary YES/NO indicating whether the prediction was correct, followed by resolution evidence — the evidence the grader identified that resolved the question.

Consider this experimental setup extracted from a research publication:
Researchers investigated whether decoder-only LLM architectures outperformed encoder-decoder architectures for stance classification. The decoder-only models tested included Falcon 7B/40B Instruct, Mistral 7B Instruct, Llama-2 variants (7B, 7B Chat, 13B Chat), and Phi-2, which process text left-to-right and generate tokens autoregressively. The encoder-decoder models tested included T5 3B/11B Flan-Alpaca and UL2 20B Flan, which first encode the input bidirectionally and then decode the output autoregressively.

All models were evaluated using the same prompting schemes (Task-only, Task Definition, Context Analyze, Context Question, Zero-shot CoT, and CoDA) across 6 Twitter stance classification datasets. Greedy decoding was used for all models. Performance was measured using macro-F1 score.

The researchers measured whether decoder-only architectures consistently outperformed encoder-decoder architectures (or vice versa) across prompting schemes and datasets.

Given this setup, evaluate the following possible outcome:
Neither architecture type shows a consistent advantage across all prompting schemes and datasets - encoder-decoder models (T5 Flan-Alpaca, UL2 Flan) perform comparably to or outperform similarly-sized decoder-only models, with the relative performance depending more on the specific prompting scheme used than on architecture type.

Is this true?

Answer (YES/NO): NO